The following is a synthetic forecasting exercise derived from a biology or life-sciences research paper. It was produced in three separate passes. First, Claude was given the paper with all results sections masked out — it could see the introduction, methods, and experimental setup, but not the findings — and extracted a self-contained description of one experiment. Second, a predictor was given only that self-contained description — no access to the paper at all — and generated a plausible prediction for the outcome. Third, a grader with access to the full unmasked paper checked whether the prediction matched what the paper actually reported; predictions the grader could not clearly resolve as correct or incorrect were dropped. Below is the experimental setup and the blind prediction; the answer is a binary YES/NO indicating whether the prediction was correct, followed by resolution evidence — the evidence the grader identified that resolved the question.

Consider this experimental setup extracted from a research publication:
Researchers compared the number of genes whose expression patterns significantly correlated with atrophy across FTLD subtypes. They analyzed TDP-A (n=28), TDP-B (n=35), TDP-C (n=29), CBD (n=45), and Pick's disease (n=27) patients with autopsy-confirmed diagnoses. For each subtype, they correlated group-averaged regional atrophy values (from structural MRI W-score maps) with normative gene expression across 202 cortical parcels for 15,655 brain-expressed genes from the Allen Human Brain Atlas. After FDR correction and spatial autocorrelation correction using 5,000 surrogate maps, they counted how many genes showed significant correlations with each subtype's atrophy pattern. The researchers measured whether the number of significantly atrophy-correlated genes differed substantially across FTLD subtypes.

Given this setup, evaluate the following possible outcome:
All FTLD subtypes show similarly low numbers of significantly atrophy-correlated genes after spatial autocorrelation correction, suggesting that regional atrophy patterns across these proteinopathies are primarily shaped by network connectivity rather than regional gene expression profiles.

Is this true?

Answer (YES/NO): NO